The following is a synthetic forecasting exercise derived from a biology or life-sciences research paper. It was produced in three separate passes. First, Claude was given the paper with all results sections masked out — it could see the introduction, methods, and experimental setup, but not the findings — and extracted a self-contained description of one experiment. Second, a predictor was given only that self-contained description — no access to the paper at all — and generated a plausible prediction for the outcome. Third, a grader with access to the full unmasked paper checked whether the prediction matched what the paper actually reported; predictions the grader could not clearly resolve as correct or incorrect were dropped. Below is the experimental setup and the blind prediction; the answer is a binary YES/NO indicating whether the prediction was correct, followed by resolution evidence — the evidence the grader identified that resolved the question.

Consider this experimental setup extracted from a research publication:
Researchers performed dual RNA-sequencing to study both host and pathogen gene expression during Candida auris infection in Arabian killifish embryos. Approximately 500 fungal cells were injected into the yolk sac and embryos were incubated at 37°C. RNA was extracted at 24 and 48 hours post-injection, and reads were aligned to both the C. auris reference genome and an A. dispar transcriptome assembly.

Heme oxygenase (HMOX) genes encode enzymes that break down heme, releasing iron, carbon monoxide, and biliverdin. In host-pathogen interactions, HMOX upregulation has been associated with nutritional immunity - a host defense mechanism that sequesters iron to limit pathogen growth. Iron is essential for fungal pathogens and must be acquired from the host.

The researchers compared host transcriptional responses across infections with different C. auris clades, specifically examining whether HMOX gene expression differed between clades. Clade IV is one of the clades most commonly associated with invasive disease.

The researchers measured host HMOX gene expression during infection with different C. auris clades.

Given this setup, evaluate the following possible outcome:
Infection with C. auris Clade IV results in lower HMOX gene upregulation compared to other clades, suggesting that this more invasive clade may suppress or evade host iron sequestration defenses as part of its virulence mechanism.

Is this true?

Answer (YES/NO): NO